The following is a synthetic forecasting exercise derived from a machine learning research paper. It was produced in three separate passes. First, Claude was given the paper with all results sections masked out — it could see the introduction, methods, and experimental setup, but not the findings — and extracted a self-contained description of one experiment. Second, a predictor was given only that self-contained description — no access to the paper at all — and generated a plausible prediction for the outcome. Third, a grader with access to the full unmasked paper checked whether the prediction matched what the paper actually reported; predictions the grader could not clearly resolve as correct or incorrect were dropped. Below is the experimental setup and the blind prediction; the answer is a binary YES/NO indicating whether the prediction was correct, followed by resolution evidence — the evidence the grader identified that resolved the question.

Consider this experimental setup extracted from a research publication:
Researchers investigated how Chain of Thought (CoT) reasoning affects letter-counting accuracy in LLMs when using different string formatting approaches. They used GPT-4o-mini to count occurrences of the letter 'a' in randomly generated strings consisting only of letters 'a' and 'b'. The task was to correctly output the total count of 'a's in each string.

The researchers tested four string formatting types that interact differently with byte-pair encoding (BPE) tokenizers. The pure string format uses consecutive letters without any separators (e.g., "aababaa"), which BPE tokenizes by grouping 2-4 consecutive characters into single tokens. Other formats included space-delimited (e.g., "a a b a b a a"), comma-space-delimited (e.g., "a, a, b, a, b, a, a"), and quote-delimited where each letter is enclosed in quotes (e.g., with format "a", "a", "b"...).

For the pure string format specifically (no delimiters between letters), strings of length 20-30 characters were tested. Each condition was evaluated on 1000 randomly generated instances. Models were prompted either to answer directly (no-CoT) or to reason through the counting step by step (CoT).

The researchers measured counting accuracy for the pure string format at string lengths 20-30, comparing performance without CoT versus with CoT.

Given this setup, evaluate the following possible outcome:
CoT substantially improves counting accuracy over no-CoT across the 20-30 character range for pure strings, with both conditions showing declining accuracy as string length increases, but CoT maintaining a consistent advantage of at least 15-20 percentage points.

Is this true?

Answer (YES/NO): NO